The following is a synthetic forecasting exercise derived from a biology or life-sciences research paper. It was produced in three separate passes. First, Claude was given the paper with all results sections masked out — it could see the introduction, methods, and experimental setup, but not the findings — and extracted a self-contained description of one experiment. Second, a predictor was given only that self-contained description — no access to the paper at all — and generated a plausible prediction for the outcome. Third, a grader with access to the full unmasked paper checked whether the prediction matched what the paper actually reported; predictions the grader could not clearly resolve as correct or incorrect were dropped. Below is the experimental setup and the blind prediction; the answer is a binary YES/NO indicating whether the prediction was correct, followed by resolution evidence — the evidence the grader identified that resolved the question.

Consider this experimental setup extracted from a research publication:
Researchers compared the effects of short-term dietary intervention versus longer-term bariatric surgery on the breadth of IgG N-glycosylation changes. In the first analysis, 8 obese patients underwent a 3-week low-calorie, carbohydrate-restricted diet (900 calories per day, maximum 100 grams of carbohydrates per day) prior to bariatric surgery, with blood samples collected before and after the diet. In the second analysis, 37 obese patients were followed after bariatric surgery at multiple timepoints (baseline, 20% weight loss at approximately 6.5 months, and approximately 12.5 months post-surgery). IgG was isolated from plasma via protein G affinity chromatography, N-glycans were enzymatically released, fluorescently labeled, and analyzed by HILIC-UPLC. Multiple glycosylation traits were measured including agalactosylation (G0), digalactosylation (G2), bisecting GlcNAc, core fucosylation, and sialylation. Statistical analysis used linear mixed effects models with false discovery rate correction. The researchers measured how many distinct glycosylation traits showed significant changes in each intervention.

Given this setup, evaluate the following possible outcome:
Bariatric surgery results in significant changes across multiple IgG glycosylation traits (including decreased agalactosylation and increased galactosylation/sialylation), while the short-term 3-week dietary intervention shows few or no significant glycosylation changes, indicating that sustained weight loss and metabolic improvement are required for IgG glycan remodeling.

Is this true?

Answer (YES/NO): YES